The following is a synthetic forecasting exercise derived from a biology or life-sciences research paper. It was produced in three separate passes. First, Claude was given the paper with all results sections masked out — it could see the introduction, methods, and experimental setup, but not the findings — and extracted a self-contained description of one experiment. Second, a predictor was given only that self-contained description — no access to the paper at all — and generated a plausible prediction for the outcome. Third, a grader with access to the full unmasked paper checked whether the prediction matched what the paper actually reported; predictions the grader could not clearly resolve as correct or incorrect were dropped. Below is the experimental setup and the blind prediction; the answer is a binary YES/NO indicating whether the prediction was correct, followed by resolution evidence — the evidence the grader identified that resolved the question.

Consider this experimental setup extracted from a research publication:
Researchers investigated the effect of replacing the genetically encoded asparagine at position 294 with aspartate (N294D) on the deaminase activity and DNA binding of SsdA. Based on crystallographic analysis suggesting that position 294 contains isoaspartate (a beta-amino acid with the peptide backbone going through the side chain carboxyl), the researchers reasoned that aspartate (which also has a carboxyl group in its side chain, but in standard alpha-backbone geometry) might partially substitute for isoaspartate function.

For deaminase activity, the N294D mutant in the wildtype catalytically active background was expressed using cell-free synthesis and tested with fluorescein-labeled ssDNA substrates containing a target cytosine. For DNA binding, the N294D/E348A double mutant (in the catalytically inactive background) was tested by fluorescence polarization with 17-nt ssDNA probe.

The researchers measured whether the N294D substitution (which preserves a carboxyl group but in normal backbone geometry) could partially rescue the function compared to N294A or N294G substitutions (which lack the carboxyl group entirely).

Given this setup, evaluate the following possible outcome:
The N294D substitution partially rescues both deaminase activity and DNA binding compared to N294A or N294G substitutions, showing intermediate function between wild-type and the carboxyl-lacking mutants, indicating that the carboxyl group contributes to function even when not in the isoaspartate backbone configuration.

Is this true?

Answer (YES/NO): NO